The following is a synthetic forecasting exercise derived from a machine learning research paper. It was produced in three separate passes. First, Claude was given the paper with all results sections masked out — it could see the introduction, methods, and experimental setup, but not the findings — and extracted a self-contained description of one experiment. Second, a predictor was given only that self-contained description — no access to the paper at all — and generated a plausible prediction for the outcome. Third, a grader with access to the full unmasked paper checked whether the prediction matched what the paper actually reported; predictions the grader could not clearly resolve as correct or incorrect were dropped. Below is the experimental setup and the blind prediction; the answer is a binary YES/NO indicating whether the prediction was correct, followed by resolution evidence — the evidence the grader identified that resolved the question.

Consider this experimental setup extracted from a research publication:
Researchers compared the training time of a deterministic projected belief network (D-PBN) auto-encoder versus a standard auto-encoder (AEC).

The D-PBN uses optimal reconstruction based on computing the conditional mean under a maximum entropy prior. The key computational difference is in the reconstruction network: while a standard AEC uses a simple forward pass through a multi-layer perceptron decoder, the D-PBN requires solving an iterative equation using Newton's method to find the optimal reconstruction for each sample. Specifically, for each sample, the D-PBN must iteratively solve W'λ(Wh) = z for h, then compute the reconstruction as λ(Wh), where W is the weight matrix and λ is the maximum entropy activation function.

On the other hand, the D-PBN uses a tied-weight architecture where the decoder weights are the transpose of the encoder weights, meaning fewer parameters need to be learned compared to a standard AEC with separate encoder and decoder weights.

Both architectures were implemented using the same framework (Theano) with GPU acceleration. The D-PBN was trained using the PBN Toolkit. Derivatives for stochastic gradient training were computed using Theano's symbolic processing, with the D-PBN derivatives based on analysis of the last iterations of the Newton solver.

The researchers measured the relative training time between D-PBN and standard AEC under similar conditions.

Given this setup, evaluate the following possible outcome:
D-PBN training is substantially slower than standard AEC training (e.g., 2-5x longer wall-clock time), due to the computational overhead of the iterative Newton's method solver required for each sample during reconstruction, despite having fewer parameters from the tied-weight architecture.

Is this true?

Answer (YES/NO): NO